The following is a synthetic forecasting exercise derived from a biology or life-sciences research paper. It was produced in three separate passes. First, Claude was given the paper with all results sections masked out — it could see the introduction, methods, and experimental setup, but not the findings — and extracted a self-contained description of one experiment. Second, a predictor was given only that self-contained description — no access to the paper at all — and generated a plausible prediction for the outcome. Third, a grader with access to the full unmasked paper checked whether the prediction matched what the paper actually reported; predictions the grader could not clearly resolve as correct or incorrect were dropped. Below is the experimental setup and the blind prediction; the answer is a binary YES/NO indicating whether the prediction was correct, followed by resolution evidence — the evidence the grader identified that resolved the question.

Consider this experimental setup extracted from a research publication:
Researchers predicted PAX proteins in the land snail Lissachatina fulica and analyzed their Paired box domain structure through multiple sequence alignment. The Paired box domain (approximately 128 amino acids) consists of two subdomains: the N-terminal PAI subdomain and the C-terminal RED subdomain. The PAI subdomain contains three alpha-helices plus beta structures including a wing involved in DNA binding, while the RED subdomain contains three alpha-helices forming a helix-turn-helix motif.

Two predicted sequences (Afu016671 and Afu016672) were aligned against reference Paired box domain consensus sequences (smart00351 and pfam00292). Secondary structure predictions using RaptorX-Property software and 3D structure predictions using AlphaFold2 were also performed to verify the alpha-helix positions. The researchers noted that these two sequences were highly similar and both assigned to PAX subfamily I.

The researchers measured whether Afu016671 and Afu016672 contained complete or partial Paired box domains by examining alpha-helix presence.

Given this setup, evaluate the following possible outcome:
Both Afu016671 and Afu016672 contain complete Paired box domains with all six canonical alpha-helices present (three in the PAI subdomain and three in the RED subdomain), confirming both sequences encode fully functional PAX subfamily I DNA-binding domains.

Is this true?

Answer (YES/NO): NO